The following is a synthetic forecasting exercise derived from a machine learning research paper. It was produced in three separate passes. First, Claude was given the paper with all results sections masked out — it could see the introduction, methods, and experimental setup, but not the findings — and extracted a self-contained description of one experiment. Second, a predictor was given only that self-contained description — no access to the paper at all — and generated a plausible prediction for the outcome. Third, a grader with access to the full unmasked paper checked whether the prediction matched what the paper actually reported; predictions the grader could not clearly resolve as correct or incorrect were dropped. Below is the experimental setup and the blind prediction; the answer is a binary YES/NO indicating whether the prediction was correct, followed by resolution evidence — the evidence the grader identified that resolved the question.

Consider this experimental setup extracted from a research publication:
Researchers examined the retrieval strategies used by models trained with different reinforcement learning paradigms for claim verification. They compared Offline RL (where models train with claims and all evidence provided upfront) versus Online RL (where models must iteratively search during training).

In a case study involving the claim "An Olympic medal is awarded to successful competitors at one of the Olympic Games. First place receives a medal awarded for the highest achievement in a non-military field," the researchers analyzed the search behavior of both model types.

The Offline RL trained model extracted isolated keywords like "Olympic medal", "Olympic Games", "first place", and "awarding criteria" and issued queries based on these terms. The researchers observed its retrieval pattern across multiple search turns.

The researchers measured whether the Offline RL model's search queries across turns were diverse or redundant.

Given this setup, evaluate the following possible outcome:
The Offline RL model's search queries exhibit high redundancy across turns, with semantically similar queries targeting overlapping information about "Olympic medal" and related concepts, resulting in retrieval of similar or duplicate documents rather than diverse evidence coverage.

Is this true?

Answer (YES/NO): YES